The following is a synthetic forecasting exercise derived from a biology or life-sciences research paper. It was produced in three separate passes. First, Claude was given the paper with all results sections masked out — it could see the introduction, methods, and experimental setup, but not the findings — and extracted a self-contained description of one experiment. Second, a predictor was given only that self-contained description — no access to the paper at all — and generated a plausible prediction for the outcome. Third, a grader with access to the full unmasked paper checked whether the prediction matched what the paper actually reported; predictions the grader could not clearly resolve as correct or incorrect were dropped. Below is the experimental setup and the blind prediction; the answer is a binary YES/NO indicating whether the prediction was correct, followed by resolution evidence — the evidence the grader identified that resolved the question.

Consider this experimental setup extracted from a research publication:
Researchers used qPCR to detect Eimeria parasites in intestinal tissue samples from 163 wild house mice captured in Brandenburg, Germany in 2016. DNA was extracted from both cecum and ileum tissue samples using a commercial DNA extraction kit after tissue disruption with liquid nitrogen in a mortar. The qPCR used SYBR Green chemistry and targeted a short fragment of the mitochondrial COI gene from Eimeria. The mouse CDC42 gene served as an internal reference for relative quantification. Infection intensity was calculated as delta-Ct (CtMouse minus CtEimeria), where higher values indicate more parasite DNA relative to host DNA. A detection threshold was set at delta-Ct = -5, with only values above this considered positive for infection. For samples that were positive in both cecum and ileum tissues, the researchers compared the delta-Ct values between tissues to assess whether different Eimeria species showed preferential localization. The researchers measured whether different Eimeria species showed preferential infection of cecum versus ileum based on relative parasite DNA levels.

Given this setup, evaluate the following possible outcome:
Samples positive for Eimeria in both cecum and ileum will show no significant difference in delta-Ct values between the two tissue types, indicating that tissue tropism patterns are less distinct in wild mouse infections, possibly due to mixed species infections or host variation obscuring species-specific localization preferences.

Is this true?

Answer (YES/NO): NO